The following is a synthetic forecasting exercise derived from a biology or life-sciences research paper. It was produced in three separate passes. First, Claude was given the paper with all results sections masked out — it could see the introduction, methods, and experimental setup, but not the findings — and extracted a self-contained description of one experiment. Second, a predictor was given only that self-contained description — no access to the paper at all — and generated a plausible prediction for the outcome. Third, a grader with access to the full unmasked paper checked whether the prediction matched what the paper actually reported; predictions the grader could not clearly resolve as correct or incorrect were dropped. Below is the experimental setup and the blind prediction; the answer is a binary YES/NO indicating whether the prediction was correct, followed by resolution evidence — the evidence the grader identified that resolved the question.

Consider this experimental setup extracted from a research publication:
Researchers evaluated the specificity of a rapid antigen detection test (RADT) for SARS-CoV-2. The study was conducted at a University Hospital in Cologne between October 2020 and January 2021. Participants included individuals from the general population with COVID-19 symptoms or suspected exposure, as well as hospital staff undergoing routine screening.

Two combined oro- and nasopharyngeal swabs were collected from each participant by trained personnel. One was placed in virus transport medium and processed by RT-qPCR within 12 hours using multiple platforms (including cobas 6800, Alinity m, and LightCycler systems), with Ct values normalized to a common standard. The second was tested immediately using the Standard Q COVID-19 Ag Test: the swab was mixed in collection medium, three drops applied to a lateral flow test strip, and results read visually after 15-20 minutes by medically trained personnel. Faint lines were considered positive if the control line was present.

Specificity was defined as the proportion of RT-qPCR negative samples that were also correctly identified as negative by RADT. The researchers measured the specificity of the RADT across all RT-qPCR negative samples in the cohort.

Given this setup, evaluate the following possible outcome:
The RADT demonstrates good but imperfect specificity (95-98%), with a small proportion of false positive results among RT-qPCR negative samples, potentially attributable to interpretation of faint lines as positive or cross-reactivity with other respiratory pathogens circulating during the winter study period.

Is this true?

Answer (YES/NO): NO